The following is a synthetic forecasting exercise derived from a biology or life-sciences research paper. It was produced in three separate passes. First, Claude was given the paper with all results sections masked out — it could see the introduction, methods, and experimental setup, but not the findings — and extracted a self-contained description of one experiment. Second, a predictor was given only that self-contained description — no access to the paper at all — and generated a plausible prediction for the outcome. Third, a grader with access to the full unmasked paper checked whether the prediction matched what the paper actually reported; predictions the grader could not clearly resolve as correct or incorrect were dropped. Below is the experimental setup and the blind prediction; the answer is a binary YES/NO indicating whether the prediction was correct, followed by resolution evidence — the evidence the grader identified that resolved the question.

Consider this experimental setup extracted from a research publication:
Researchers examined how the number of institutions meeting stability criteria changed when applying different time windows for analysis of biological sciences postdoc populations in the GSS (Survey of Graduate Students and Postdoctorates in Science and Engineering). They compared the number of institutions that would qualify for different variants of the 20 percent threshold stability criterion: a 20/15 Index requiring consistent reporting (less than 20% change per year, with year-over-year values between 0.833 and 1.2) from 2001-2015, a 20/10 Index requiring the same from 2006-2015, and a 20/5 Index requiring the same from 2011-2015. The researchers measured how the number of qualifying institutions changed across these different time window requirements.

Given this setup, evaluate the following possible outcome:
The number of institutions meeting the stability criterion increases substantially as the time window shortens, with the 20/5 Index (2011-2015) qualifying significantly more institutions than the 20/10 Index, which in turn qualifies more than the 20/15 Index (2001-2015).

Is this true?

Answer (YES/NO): YES